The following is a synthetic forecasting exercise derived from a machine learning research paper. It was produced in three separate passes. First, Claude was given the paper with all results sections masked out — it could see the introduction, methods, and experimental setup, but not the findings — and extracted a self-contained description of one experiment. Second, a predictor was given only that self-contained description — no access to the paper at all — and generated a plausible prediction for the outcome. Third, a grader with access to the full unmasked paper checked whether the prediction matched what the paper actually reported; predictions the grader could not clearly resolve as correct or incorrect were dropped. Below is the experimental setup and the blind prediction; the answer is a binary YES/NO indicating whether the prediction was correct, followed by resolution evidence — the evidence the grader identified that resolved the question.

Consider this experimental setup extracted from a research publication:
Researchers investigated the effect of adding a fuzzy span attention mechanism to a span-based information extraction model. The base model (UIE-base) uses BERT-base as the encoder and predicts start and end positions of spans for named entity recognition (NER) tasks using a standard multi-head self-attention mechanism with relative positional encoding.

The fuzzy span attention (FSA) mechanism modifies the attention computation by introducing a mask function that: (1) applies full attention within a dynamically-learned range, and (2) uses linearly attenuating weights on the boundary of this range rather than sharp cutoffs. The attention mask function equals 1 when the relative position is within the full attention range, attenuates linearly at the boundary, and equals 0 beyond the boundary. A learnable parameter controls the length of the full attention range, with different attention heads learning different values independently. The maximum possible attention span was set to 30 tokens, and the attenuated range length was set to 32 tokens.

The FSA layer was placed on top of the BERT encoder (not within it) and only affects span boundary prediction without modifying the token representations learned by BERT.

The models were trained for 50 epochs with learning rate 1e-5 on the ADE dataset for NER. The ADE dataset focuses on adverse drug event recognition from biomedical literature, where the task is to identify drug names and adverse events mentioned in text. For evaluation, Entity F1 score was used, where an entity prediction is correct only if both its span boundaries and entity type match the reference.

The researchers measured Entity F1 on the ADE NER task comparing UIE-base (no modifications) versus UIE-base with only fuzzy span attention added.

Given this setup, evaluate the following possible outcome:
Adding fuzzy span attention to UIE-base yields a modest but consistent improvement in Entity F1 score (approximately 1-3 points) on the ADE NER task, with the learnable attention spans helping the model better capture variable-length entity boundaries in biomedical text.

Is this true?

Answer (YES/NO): NO